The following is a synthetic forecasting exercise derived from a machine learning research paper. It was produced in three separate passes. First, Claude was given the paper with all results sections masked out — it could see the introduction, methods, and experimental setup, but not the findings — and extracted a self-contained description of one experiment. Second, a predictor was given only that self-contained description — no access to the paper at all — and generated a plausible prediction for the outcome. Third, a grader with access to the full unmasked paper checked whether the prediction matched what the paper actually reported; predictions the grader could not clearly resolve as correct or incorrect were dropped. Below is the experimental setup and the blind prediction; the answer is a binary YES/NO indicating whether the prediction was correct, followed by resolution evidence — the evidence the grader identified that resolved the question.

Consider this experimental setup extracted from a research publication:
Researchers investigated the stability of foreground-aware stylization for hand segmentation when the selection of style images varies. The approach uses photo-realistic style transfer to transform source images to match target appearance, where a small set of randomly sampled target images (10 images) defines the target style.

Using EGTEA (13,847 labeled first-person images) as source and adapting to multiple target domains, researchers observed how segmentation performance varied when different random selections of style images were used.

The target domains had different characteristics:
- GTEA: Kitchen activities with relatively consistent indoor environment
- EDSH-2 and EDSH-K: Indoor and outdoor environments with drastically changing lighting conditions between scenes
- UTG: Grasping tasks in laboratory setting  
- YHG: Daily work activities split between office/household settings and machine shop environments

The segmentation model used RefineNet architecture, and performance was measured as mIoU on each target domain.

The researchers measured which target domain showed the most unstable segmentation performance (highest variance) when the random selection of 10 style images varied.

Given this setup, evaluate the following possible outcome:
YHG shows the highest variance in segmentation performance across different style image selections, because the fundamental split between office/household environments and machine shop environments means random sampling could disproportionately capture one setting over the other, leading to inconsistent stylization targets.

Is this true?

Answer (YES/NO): NO